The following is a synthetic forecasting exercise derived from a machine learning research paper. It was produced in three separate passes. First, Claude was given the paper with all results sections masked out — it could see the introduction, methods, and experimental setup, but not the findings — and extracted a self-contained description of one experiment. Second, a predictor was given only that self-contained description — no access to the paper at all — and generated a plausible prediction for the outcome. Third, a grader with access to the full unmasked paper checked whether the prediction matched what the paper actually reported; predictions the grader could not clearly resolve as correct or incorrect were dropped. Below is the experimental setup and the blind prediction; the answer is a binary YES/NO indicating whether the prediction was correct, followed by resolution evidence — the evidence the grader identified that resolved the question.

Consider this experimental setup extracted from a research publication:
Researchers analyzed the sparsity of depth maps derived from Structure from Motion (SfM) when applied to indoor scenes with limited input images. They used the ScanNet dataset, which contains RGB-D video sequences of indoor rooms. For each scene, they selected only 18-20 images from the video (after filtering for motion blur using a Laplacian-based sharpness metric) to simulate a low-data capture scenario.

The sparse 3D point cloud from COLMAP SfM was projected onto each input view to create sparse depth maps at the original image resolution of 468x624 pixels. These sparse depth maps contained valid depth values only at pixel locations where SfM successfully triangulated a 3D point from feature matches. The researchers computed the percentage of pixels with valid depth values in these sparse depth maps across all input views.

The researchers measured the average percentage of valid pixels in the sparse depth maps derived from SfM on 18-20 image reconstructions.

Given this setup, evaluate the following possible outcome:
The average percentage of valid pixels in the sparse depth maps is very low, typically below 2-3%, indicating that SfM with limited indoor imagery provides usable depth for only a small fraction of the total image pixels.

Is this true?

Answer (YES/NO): YES